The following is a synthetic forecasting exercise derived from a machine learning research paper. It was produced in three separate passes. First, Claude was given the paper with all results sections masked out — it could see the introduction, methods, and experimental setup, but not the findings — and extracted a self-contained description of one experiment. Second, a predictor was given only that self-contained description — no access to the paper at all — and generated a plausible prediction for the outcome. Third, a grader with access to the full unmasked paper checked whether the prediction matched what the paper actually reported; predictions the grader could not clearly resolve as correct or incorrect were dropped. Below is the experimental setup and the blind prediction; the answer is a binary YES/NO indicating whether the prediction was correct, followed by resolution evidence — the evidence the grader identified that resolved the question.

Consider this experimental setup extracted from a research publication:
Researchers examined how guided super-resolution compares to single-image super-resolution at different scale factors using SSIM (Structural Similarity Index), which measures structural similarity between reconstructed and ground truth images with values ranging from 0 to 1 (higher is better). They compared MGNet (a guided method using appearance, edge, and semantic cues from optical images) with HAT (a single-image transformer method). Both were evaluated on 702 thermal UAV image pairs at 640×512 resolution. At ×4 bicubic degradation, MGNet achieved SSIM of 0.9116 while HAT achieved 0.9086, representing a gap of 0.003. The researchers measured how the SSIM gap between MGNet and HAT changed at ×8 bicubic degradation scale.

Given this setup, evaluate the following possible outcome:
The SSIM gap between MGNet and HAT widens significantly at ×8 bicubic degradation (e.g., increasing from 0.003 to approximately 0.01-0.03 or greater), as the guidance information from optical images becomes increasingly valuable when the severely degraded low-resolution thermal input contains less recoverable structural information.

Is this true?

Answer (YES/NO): YES